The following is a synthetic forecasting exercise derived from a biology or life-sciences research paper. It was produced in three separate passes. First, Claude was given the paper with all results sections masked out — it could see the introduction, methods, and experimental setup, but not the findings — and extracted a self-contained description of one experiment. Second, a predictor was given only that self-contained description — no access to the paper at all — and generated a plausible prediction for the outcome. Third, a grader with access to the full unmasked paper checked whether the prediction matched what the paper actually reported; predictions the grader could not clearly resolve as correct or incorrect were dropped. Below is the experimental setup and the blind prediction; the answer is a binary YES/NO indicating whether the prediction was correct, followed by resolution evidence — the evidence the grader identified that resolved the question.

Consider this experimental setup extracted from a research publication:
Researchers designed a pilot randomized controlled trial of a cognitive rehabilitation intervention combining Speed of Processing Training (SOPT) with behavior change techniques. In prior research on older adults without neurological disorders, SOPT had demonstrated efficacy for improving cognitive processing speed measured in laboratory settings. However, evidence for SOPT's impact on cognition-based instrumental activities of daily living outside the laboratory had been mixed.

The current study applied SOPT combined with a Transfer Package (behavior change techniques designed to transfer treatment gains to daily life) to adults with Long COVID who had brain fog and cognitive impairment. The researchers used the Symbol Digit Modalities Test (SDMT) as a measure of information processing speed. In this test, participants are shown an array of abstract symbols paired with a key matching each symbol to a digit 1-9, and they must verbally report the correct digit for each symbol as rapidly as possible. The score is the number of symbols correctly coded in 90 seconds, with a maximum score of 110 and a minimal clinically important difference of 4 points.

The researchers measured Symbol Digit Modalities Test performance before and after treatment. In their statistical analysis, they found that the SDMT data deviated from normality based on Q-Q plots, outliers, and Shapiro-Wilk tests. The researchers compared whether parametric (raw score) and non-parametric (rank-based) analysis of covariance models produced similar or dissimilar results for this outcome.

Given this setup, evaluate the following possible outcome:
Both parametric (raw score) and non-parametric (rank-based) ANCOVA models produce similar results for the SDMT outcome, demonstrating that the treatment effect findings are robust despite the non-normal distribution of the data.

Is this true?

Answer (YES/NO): NO